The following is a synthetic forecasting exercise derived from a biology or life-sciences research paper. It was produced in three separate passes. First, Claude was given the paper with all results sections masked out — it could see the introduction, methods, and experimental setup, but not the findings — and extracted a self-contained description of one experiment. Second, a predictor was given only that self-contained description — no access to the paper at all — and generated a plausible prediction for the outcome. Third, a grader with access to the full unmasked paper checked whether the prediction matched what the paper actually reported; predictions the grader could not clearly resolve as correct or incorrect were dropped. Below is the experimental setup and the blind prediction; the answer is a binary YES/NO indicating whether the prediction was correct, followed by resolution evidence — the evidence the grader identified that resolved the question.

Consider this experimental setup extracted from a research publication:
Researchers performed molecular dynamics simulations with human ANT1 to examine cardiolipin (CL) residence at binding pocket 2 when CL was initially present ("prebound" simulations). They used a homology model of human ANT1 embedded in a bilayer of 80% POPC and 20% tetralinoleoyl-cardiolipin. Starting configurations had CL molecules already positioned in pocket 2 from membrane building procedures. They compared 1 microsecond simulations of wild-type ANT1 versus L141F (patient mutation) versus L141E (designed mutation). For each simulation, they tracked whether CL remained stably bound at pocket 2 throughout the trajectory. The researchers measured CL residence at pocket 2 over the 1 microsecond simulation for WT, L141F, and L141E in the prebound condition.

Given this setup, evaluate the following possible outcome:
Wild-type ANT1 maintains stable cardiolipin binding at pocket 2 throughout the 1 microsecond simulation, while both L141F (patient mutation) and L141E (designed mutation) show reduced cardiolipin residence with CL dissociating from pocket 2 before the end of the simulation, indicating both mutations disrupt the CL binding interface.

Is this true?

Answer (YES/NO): NO